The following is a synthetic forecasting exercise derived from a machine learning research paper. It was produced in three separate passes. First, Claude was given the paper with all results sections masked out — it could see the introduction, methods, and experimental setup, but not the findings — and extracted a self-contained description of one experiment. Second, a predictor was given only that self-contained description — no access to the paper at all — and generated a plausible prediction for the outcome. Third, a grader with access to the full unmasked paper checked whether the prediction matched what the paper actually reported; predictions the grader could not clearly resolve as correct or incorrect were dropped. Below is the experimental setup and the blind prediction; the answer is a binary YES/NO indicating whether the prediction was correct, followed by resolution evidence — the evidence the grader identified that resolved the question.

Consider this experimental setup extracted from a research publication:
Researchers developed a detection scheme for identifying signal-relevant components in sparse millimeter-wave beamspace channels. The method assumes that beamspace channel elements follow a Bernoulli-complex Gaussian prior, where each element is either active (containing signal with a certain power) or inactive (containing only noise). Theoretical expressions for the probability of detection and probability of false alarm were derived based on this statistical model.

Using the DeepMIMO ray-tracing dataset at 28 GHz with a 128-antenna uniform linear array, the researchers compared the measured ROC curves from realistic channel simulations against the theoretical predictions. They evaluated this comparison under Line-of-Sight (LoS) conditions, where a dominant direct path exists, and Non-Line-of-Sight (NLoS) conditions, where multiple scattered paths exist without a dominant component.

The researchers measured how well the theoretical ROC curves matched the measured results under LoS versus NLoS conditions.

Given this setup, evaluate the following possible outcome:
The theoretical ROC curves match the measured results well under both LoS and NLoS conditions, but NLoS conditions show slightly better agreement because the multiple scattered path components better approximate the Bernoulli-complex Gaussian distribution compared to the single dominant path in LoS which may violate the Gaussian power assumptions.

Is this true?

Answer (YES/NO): NO